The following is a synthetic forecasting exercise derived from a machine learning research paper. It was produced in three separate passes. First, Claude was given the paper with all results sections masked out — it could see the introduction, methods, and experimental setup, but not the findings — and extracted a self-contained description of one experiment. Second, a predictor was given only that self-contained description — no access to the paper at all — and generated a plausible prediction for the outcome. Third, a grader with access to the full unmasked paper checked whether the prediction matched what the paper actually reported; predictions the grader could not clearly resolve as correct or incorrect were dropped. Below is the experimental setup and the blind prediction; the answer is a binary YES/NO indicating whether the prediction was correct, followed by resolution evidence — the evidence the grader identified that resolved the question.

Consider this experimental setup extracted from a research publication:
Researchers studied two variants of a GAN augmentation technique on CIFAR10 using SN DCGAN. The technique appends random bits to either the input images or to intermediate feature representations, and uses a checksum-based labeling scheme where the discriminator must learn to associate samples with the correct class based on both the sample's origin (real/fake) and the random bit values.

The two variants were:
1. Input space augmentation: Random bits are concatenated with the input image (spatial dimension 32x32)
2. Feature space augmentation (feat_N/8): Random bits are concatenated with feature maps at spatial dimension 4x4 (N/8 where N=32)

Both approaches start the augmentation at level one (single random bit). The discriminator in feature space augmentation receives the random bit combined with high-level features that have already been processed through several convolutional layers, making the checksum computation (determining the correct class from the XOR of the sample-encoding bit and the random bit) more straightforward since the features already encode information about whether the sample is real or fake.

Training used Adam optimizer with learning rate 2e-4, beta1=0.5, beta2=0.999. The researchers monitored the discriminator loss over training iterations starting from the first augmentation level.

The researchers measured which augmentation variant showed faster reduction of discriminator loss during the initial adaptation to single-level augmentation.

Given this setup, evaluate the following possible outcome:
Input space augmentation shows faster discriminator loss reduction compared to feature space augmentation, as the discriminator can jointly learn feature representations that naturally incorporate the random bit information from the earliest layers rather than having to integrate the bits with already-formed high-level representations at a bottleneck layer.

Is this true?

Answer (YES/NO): NO